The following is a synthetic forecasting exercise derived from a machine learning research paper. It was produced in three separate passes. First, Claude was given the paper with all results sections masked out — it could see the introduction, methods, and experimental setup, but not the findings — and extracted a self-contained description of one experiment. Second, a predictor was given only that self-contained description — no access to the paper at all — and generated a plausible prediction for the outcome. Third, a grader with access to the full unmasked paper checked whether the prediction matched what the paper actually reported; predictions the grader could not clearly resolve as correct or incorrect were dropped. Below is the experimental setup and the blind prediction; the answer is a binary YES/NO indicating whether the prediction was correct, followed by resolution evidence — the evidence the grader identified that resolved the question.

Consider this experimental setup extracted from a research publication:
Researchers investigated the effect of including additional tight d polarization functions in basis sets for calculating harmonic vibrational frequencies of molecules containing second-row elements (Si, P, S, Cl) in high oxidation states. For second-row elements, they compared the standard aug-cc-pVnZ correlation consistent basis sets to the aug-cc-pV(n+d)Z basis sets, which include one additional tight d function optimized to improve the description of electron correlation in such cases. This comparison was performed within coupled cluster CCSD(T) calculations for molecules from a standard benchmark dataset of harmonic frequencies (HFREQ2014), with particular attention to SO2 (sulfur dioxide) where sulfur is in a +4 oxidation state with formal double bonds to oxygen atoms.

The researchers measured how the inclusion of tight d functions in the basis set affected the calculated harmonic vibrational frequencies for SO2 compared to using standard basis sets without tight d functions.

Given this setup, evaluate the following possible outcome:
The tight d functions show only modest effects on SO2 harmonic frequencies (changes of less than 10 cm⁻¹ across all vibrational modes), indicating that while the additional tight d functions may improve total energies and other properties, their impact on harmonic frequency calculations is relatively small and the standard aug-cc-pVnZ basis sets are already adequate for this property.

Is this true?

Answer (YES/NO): NO